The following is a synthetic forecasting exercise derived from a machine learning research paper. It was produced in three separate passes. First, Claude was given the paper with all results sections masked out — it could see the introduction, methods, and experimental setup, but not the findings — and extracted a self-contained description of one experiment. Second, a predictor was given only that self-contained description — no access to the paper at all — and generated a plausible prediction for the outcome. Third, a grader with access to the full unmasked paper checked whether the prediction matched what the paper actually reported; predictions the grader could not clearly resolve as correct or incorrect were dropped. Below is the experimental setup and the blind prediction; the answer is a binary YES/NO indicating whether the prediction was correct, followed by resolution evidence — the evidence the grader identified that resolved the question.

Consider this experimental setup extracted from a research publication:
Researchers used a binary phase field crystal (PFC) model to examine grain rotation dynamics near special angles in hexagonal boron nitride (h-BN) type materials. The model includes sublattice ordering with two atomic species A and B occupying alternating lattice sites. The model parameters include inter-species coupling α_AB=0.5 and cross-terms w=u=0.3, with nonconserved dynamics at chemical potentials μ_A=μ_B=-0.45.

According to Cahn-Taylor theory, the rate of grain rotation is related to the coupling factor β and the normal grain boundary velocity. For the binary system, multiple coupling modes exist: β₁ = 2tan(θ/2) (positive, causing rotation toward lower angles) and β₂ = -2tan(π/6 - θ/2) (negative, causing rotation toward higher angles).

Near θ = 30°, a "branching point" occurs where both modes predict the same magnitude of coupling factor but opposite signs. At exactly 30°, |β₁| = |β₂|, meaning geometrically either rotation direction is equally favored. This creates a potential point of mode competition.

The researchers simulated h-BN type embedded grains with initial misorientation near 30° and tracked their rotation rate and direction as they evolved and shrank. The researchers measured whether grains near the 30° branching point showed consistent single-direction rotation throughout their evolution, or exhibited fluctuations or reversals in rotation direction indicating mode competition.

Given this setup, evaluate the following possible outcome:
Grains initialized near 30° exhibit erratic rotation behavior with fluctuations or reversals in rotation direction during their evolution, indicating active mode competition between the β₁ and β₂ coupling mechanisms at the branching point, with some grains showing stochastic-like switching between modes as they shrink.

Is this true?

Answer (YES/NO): YES